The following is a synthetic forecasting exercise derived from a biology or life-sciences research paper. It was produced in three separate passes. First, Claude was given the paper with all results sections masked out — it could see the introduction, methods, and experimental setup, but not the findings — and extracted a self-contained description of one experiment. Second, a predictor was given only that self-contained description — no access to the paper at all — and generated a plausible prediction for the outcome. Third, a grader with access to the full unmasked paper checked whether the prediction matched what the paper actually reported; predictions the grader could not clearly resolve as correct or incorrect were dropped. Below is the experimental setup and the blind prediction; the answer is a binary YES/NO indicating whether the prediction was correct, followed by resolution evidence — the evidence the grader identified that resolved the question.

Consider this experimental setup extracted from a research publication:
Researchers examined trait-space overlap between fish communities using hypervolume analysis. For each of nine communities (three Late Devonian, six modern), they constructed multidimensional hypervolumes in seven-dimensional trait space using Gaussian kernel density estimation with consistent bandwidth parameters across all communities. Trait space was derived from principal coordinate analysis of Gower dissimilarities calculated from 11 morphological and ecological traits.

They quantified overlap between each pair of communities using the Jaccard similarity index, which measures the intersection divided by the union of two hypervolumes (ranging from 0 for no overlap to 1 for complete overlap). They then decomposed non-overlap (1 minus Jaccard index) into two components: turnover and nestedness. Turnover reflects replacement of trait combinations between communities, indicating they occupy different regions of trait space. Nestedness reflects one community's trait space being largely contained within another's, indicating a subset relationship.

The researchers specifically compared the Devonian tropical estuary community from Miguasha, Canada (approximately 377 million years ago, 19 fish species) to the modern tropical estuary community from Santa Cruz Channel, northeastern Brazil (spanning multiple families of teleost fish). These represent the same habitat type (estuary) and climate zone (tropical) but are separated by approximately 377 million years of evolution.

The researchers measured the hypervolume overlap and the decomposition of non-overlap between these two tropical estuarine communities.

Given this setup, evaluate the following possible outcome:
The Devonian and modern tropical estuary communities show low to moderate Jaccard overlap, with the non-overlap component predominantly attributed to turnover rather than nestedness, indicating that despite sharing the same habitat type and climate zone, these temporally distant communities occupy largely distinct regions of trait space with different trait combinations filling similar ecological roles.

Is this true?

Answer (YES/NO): YES